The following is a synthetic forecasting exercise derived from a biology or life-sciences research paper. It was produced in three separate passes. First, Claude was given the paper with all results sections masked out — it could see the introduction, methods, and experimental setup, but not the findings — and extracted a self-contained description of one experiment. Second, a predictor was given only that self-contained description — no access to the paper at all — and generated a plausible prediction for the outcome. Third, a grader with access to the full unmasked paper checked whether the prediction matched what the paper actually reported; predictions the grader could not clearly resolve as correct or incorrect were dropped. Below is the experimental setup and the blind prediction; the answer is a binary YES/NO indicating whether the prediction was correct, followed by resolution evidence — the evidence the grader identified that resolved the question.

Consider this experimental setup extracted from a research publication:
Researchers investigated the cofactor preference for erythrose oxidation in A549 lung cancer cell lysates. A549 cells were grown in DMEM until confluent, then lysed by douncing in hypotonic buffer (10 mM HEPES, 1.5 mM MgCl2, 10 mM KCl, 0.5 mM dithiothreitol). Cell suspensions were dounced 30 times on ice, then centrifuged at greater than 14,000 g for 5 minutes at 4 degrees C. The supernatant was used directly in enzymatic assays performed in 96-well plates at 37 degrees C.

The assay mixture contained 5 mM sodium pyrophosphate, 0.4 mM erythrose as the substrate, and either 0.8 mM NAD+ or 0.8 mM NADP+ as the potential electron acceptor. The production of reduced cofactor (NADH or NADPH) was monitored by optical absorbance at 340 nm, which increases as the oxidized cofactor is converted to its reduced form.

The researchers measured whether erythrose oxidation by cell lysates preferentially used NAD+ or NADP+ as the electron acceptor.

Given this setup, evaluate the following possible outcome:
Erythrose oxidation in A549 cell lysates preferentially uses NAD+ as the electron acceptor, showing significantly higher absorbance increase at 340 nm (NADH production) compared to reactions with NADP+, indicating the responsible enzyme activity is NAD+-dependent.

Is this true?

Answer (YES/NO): YES